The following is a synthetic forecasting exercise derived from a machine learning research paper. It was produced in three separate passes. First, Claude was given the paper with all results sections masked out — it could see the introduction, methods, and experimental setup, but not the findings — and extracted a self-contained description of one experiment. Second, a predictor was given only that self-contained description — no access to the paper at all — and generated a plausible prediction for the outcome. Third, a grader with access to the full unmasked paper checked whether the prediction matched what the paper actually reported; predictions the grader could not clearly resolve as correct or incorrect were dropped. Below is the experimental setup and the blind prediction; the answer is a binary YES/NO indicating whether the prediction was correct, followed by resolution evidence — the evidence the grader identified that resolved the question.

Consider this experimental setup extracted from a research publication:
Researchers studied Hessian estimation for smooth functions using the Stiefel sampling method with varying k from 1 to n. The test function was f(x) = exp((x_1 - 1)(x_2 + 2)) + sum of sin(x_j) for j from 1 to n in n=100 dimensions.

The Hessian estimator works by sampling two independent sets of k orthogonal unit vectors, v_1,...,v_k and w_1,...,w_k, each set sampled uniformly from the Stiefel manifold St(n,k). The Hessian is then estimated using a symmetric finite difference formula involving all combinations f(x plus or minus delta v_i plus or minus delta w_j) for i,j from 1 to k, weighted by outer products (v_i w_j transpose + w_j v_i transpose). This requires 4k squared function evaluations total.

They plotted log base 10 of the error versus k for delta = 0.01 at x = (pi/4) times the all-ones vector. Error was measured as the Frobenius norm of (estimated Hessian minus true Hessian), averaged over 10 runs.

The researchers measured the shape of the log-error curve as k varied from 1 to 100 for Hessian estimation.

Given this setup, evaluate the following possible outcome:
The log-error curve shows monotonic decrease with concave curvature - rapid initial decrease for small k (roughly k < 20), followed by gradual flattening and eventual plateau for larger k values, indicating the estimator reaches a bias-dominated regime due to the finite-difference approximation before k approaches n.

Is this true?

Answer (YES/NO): NO